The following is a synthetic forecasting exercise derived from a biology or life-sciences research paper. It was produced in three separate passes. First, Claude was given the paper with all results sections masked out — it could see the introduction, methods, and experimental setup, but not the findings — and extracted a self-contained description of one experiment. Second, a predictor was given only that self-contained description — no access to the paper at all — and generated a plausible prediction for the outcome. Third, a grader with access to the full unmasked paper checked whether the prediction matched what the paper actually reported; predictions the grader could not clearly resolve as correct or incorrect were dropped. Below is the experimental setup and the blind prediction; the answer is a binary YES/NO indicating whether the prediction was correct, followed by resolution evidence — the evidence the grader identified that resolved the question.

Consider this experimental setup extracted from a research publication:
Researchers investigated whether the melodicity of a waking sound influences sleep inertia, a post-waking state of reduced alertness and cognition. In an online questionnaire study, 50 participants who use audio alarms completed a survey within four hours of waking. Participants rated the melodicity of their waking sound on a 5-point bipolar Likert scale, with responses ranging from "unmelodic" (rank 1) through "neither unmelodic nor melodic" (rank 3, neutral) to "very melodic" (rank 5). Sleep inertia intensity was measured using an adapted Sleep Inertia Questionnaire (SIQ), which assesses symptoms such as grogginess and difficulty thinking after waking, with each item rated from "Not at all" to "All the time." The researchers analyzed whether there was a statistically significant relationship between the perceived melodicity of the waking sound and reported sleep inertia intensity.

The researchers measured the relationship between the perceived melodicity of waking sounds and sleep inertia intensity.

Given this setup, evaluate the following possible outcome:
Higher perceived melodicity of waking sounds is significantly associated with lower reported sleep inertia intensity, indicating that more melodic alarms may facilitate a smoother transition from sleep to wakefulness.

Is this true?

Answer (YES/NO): YES